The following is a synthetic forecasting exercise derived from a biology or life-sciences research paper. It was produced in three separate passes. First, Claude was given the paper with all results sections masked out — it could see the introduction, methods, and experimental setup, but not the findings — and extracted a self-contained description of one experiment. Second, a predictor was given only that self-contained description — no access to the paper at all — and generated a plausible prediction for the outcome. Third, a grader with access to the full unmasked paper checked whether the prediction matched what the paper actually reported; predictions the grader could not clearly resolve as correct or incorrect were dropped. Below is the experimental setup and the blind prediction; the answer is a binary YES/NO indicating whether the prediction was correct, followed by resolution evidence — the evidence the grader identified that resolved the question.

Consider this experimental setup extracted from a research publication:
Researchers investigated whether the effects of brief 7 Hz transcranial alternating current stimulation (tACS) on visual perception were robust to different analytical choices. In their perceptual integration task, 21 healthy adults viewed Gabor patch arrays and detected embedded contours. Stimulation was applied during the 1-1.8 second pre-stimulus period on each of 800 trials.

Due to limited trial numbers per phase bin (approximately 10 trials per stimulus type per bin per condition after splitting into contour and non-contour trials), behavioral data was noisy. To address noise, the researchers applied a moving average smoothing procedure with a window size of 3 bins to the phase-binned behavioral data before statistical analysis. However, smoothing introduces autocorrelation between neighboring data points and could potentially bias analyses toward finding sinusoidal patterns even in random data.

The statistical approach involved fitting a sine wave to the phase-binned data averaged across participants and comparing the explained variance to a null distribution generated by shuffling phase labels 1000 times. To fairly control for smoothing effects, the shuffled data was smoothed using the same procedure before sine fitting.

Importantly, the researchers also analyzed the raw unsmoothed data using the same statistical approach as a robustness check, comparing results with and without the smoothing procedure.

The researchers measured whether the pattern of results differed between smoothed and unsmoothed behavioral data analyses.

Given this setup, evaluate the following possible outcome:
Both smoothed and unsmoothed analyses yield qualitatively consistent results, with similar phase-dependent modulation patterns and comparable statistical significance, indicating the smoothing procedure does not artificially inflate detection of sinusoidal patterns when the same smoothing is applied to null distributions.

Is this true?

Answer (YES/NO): NO